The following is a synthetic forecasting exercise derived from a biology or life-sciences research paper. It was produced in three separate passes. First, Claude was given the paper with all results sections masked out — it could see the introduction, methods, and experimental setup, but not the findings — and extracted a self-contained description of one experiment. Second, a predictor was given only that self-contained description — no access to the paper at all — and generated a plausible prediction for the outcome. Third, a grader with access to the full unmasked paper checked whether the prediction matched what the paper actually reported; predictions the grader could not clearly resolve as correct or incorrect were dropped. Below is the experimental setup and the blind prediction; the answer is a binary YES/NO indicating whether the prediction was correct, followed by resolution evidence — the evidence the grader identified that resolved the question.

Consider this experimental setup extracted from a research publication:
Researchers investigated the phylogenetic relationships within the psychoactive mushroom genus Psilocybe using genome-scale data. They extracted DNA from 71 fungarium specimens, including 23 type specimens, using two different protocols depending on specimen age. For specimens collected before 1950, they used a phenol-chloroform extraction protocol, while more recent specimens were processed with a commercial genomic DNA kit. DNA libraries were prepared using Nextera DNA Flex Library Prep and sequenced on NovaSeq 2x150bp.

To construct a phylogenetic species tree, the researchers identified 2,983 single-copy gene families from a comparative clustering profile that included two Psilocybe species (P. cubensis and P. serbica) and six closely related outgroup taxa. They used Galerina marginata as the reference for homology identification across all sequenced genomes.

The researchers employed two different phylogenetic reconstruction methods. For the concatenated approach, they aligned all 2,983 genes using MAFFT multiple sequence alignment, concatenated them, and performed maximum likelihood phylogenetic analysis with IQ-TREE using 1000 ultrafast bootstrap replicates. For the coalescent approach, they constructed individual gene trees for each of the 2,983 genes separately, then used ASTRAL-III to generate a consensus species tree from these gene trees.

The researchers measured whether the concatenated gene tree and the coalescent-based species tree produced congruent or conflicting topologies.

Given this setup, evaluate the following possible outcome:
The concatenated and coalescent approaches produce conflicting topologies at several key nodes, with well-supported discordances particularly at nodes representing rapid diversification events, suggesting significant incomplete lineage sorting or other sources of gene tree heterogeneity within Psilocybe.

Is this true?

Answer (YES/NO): NO